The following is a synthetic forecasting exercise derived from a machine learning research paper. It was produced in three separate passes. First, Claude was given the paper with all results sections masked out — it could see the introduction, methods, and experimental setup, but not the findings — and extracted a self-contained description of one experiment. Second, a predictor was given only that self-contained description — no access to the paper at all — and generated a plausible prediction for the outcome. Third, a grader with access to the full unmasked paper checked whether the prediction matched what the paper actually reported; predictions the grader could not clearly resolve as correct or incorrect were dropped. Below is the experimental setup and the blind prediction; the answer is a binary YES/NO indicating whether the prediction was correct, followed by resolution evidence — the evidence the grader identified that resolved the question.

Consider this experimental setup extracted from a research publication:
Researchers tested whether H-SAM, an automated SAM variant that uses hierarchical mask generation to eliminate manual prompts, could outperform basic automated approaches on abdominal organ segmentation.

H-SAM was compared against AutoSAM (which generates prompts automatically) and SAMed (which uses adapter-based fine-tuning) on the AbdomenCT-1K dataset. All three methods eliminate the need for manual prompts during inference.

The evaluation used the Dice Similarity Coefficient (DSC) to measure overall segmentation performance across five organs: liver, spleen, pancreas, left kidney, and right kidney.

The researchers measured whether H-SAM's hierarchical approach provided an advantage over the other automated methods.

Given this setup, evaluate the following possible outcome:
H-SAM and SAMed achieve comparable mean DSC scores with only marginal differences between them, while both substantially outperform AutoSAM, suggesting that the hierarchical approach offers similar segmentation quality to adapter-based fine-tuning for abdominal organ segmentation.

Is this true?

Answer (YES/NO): NO